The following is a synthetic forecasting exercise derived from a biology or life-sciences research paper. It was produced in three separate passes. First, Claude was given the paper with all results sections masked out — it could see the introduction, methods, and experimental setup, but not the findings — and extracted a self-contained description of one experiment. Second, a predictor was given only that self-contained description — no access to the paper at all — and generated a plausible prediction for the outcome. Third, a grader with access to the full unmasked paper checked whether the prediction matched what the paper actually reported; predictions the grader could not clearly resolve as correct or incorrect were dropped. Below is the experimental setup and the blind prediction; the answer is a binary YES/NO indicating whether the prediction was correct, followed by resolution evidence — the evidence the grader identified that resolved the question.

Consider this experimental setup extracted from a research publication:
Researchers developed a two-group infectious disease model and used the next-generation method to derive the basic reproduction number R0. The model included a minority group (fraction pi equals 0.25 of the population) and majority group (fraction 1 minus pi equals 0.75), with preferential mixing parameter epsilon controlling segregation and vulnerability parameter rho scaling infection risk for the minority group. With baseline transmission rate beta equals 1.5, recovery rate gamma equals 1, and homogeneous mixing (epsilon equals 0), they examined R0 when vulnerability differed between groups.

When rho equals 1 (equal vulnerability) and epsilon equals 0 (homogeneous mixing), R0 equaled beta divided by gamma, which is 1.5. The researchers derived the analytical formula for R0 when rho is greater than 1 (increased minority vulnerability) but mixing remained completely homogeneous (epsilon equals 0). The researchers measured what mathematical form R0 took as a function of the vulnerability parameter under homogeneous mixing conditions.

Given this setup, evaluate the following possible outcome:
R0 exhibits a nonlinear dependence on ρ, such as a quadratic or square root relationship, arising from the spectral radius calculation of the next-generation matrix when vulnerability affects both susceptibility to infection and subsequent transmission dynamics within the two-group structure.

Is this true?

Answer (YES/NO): NO